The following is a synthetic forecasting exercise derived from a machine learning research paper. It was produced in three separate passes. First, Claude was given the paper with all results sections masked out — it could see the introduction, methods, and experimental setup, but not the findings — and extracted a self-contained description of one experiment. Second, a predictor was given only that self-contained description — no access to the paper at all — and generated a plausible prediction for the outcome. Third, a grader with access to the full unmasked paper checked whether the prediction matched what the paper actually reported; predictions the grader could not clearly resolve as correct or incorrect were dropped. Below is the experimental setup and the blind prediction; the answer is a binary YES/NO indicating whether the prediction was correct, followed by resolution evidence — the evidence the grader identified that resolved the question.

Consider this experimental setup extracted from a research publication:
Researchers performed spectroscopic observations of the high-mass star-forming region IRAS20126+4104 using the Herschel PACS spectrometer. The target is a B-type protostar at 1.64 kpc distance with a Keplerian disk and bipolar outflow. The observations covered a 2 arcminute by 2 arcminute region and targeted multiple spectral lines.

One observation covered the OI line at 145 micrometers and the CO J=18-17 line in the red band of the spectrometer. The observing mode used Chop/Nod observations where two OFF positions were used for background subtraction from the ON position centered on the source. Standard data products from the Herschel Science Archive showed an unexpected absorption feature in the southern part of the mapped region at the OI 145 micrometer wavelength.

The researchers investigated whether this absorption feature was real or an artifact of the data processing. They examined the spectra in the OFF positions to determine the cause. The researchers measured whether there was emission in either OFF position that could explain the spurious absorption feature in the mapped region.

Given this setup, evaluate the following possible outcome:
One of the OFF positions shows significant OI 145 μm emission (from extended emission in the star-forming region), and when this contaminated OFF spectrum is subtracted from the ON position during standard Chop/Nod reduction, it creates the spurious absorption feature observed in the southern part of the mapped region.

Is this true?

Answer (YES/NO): YES